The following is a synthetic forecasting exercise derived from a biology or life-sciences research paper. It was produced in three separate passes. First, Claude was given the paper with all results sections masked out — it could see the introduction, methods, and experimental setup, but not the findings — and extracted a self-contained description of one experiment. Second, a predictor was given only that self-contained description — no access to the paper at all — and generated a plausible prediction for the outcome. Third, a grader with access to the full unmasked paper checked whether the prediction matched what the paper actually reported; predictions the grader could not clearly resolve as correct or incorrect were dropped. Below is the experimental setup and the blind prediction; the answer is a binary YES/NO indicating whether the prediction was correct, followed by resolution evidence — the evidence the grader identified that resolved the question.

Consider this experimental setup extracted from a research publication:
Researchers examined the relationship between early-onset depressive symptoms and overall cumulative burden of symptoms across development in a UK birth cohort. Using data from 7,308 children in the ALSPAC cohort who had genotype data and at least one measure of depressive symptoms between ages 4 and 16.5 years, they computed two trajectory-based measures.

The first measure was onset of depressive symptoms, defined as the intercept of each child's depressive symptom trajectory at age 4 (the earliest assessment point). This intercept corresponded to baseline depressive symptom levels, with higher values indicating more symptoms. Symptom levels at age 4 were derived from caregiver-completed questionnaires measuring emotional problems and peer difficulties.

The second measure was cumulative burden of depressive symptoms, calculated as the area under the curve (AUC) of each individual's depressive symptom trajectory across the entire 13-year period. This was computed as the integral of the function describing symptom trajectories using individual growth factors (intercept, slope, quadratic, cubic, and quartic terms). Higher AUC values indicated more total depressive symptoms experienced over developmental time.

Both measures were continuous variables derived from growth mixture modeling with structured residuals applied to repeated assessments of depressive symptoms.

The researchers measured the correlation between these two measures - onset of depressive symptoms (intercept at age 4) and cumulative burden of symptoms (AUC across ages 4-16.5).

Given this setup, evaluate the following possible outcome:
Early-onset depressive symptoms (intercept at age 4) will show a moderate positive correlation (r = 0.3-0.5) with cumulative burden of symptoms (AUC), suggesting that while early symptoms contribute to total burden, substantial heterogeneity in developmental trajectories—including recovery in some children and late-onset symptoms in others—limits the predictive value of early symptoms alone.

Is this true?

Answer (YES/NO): NO